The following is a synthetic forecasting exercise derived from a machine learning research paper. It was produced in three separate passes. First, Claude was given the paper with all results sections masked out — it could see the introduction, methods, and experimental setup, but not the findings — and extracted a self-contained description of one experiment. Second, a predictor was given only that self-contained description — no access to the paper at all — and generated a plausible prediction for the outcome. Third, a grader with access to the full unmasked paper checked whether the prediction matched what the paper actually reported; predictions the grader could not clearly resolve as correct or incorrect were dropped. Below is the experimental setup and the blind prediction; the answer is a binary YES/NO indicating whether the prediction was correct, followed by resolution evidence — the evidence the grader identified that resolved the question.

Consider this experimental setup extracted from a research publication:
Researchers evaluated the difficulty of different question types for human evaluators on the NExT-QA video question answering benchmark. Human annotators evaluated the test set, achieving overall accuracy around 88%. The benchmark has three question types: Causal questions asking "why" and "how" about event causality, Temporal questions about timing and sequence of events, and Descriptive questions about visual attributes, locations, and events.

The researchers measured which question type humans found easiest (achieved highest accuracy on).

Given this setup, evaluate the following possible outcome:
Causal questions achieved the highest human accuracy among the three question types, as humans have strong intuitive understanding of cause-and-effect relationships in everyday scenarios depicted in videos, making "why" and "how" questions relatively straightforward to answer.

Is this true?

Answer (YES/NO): NO